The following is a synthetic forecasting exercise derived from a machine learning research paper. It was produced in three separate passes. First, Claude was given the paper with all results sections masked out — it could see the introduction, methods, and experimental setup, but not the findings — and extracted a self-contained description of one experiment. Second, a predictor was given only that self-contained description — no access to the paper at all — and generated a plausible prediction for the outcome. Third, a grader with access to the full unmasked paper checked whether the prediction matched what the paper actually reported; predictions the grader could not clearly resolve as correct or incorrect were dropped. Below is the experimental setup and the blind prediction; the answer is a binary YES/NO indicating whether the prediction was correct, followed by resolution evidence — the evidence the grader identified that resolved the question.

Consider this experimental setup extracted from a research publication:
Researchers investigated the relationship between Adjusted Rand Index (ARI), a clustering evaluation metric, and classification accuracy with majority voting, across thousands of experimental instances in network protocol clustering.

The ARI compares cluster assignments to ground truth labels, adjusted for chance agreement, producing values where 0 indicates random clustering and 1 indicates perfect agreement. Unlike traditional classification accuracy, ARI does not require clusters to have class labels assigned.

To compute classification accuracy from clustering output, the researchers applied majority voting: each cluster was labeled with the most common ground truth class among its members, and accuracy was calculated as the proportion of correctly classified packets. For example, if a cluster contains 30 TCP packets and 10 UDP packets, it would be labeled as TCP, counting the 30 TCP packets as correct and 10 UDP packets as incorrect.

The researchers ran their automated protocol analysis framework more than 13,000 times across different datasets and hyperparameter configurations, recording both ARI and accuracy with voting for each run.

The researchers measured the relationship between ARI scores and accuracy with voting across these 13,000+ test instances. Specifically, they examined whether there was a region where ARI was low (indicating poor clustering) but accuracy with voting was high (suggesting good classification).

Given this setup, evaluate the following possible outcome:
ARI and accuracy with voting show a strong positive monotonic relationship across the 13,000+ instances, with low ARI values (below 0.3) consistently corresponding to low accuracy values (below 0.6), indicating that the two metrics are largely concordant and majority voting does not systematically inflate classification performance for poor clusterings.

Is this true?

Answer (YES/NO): NO